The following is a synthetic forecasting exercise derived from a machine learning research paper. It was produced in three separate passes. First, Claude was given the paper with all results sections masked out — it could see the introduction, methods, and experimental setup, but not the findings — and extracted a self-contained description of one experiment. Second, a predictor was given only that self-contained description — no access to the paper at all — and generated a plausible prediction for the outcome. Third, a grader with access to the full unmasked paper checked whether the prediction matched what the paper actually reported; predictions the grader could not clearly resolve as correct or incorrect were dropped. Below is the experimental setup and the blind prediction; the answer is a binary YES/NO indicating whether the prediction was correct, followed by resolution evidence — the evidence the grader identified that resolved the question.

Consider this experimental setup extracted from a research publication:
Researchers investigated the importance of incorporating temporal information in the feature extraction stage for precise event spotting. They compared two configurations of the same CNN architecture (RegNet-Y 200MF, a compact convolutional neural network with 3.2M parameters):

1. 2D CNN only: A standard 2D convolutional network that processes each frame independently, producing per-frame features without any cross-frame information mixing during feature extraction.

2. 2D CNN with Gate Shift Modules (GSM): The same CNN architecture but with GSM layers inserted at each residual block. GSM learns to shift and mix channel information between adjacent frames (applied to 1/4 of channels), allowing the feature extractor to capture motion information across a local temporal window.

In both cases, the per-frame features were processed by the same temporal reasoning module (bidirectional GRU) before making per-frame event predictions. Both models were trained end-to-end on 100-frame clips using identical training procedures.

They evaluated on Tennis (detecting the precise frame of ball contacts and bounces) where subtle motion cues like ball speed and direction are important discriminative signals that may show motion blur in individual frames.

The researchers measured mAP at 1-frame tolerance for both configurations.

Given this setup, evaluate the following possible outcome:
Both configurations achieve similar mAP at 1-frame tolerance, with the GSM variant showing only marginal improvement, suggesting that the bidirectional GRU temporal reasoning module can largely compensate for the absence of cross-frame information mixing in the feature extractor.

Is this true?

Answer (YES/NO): NO